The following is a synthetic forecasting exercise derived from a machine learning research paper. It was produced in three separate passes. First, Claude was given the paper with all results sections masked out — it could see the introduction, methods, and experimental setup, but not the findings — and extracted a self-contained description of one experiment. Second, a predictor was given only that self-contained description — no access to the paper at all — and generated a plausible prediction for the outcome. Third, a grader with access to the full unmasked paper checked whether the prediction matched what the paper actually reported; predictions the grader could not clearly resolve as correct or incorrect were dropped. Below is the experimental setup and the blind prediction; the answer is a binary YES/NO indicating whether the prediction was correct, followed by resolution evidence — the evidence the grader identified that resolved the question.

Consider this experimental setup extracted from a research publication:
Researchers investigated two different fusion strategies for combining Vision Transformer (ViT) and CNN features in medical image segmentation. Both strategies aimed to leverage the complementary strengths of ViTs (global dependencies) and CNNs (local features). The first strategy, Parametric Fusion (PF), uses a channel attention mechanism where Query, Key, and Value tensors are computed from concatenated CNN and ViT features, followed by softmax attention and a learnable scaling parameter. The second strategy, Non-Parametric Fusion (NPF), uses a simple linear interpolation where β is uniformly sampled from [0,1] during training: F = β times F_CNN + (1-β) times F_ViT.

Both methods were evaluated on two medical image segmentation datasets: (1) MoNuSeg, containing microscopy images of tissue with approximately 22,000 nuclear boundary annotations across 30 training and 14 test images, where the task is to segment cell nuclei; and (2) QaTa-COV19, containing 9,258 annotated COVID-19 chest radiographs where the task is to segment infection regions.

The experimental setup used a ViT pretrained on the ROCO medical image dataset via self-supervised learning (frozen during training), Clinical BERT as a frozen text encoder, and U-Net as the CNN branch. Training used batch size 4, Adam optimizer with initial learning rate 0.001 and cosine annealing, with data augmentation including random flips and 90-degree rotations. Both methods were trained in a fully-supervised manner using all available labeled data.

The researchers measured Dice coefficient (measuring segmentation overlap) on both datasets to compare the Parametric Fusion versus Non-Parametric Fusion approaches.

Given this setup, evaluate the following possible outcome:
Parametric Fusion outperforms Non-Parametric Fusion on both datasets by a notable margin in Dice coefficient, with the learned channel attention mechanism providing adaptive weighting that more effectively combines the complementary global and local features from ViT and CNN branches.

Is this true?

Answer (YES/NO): NO